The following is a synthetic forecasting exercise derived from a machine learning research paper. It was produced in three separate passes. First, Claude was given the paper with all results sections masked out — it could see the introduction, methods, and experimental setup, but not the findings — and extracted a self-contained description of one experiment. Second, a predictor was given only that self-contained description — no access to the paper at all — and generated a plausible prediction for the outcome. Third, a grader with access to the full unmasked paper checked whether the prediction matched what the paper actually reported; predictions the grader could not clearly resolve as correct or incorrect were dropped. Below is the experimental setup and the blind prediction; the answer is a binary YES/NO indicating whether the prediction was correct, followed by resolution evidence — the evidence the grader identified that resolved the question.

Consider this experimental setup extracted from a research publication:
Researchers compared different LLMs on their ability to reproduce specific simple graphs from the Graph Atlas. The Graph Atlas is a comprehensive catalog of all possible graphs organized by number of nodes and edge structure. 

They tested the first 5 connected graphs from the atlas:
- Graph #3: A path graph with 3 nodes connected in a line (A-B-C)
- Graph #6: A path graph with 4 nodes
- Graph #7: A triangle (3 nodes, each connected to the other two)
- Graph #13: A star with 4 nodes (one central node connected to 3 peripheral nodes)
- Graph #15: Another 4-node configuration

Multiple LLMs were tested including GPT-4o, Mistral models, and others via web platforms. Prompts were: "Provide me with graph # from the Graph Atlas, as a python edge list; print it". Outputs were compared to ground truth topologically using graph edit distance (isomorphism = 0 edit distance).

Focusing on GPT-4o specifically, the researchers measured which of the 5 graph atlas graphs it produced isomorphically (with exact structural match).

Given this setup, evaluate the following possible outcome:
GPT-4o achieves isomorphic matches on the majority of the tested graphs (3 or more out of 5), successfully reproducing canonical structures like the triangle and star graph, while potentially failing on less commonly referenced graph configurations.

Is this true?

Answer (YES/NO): NO